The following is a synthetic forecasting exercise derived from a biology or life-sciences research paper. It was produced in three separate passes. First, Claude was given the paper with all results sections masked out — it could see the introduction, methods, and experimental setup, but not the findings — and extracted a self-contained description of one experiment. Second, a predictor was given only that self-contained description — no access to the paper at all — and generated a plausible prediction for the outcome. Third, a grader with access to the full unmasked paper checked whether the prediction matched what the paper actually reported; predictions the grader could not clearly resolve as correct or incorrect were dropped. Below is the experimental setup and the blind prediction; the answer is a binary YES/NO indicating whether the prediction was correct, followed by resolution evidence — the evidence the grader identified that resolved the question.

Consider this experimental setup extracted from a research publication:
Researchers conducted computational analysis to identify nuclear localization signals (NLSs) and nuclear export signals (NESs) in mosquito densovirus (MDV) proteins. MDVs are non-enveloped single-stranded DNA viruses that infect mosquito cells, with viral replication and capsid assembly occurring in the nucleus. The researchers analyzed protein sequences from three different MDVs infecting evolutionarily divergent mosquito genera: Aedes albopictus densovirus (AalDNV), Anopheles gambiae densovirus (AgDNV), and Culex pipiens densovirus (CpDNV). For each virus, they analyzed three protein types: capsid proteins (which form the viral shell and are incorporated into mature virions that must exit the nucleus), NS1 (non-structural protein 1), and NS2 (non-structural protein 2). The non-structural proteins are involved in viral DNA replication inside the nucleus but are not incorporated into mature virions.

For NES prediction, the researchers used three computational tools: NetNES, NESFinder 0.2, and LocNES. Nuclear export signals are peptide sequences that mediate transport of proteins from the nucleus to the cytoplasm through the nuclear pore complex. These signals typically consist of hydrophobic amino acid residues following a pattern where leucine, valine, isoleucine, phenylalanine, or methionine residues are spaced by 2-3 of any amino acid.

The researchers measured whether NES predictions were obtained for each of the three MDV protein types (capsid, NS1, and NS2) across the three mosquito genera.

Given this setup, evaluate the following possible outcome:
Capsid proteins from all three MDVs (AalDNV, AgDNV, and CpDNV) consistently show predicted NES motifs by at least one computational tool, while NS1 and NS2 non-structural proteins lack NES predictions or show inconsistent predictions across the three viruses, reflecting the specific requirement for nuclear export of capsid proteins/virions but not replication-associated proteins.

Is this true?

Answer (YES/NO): YES